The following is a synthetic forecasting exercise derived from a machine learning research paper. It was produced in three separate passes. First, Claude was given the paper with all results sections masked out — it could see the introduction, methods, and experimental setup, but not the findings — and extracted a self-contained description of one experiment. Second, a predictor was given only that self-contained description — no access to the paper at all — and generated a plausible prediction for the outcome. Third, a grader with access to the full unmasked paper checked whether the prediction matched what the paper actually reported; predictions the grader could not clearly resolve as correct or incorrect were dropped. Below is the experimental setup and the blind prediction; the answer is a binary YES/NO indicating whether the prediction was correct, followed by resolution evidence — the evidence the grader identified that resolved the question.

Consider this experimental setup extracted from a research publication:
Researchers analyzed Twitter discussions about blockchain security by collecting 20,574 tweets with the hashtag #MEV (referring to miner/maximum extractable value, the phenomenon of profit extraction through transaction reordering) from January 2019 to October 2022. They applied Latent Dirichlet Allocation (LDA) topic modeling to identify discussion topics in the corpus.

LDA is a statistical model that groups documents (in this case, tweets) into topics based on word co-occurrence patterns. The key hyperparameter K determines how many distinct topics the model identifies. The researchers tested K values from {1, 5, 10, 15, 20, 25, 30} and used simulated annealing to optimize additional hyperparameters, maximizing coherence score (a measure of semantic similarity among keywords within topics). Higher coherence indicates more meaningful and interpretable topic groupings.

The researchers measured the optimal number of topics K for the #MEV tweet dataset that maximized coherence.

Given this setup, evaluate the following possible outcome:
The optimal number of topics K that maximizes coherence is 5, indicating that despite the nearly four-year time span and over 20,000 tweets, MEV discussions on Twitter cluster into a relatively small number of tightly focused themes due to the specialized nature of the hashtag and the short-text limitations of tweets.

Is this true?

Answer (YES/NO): YES